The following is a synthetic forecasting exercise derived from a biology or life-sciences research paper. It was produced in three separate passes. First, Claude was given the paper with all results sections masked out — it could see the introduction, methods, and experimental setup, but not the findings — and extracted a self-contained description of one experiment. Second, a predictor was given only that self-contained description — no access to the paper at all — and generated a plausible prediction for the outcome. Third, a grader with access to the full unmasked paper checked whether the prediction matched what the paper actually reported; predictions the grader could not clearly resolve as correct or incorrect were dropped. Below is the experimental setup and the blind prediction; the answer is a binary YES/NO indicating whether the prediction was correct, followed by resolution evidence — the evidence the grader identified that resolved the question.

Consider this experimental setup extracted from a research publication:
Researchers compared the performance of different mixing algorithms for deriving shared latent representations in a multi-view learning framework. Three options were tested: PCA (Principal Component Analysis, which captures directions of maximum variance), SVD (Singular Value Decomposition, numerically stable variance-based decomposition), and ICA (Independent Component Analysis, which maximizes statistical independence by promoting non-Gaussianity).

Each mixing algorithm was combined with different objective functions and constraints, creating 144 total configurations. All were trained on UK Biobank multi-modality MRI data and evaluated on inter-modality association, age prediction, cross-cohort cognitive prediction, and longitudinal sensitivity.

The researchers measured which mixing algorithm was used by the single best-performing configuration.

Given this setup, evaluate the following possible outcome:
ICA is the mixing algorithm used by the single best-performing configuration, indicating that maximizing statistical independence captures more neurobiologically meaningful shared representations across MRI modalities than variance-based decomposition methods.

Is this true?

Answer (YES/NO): NO